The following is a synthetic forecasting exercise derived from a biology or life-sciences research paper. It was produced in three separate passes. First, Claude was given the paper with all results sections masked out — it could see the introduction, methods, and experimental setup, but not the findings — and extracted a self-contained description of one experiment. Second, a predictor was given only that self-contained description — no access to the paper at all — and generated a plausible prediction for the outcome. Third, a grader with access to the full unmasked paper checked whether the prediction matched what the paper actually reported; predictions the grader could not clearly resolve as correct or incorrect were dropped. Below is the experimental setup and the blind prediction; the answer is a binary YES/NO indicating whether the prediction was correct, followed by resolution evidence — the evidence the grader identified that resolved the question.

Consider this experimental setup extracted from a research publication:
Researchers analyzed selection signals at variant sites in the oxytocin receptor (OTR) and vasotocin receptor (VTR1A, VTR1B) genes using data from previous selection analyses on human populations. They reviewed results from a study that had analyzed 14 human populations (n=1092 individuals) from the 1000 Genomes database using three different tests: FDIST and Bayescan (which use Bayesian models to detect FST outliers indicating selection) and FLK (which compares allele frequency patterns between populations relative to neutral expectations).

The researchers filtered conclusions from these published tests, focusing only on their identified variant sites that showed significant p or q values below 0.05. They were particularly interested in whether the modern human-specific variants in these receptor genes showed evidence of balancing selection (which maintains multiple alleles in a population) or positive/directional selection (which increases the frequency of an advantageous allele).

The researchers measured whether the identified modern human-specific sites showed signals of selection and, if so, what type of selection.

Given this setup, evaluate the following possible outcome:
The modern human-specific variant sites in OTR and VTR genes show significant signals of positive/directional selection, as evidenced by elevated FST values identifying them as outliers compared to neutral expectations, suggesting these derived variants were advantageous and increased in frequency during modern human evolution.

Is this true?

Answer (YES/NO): NO